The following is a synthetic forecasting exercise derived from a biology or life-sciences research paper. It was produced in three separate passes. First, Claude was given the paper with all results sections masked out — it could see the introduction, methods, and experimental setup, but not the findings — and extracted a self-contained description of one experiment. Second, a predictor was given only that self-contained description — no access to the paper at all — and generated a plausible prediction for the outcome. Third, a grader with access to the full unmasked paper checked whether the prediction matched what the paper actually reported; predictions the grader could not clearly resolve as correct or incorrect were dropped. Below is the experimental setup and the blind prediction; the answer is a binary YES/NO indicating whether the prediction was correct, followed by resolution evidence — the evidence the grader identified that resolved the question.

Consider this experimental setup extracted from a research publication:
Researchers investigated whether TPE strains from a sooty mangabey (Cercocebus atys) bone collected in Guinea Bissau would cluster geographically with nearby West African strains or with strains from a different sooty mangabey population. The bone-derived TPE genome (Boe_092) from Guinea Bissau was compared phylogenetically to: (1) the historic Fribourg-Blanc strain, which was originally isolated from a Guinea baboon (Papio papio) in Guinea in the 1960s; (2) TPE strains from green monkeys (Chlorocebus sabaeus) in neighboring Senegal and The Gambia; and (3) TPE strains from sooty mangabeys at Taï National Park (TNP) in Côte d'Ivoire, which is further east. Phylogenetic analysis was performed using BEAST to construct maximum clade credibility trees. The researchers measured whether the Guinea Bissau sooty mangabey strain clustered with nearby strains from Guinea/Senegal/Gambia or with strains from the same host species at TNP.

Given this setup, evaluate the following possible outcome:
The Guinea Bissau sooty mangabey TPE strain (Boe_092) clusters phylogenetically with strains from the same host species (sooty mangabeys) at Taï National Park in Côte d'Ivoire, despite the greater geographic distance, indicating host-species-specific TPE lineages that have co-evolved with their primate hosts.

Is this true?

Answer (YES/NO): NO